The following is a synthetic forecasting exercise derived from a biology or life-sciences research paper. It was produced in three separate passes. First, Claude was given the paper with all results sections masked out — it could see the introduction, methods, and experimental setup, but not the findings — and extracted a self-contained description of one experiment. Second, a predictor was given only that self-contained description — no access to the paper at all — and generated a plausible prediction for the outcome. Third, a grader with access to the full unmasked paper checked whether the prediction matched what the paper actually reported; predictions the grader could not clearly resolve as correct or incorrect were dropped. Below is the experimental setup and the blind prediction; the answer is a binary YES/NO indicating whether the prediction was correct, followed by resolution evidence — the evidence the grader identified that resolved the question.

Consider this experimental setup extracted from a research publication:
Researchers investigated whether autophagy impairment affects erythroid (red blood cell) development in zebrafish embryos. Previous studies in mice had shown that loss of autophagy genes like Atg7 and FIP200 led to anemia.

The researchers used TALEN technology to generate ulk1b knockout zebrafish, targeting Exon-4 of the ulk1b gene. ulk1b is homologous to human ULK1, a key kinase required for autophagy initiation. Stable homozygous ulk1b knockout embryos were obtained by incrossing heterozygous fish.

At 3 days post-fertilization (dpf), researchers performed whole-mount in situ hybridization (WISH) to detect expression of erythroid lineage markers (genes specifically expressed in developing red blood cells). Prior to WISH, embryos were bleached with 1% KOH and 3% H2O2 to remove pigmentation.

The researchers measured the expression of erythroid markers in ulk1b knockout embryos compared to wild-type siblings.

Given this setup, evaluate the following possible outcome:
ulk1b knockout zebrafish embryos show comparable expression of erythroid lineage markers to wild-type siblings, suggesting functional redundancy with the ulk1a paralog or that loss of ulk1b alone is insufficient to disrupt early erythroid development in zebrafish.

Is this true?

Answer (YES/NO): NO